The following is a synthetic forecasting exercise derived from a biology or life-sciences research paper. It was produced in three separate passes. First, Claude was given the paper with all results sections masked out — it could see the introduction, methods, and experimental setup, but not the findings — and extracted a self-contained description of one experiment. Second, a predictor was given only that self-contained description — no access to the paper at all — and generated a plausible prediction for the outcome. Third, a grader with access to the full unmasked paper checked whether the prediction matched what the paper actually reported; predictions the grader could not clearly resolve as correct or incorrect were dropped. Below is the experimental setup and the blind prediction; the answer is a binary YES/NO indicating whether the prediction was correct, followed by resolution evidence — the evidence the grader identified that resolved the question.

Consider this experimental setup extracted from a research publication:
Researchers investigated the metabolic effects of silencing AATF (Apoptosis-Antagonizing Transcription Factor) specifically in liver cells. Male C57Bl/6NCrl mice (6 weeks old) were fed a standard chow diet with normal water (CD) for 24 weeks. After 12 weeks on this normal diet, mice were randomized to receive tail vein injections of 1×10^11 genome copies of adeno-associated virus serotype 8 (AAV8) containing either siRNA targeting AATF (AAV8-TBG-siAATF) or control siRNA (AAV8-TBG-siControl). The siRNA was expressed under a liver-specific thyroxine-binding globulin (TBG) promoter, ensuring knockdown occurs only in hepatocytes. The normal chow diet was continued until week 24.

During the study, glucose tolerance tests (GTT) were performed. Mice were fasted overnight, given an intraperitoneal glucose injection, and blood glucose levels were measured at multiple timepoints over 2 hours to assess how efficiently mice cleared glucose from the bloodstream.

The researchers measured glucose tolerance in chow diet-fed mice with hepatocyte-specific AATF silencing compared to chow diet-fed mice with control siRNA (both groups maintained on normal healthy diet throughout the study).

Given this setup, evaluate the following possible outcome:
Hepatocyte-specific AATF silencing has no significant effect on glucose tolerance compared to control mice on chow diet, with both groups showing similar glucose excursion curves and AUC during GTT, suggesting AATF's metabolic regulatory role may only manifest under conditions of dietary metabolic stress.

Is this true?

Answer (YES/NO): YES